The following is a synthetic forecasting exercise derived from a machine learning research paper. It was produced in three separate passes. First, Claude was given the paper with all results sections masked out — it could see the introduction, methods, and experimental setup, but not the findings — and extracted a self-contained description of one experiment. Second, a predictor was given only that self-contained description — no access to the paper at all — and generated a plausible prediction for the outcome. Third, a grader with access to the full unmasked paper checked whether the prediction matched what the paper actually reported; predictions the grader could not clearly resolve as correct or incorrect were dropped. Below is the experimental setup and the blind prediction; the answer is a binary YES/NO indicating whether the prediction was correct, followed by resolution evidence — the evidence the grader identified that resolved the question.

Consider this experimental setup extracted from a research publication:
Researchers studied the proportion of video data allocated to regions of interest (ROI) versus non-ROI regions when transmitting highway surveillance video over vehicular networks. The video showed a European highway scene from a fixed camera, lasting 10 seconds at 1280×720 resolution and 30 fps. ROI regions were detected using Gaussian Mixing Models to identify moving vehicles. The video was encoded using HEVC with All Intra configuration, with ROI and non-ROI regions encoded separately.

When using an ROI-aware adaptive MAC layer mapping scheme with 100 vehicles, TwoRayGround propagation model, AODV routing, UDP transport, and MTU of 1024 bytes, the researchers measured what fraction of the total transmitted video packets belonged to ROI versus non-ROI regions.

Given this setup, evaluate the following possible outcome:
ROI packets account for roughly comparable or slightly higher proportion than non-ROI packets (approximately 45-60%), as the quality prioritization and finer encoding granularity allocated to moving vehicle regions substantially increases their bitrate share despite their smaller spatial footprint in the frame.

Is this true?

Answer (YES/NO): NO